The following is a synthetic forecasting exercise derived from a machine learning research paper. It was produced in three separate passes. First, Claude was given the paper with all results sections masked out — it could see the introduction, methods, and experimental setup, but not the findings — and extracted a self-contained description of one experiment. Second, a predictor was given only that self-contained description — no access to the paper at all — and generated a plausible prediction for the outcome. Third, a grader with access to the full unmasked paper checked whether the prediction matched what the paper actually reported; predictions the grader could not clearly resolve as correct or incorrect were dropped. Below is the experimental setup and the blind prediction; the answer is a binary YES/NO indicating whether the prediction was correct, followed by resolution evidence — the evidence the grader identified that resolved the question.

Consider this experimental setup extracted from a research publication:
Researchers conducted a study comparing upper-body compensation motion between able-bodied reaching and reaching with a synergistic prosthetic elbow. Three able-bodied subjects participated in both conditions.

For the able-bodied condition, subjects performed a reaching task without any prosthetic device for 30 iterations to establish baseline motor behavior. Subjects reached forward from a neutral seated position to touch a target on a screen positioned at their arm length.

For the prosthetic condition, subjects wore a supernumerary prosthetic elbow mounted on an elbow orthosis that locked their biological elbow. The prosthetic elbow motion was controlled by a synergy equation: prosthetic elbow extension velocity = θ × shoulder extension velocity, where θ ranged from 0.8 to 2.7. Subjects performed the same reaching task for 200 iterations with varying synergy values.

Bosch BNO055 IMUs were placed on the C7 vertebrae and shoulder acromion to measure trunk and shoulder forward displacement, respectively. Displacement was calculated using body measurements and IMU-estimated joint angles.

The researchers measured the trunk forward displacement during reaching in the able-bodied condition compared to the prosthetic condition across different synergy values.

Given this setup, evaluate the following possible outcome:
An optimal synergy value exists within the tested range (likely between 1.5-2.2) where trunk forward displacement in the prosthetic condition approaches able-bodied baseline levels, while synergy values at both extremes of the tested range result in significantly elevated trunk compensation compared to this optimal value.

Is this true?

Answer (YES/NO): YES